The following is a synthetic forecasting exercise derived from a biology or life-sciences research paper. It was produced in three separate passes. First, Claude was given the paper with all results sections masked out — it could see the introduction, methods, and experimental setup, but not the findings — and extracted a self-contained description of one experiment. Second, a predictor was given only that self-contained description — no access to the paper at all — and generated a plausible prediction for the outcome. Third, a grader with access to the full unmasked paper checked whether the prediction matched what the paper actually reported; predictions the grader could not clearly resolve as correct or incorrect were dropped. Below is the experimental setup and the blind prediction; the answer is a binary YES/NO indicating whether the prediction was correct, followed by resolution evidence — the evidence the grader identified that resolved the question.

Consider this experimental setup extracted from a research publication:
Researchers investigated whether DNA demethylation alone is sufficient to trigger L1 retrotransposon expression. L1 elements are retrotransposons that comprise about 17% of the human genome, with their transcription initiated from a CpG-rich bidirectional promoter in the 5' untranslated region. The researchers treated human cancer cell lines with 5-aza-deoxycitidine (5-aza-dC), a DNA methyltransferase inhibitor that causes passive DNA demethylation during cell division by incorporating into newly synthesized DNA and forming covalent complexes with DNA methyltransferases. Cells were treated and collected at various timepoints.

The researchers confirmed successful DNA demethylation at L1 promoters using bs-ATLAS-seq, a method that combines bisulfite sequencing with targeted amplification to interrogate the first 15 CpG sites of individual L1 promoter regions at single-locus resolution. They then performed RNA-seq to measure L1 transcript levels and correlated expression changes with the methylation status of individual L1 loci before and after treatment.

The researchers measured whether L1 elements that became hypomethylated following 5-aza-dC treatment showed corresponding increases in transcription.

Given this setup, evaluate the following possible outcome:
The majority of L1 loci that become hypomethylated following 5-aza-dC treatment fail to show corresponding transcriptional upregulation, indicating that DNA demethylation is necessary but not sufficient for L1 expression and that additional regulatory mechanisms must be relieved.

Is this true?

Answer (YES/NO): YES